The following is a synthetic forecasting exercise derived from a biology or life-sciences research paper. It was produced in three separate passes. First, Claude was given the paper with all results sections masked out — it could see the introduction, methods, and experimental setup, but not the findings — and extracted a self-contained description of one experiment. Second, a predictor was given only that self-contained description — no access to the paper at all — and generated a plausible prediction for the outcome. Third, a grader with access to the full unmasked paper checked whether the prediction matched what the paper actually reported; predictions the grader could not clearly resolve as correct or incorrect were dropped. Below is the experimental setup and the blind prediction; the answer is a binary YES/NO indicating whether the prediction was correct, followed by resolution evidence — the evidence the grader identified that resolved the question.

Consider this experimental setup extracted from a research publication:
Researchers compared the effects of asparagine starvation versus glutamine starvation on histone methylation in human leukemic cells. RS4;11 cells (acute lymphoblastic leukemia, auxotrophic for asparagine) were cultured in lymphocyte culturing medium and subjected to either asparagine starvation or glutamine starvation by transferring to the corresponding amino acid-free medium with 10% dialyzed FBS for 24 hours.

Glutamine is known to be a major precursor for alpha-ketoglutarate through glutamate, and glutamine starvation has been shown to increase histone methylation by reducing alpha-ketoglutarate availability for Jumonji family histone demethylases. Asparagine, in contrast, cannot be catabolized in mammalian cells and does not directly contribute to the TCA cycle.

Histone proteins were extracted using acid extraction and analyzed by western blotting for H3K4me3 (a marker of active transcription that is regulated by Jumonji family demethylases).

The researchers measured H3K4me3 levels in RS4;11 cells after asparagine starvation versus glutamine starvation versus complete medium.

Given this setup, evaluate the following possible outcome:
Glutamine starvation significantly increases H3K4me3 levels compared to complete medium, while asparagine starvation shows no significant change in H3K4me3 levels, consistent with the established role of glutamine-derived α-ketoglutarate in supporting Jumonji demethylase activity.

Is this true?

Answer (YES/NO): NO